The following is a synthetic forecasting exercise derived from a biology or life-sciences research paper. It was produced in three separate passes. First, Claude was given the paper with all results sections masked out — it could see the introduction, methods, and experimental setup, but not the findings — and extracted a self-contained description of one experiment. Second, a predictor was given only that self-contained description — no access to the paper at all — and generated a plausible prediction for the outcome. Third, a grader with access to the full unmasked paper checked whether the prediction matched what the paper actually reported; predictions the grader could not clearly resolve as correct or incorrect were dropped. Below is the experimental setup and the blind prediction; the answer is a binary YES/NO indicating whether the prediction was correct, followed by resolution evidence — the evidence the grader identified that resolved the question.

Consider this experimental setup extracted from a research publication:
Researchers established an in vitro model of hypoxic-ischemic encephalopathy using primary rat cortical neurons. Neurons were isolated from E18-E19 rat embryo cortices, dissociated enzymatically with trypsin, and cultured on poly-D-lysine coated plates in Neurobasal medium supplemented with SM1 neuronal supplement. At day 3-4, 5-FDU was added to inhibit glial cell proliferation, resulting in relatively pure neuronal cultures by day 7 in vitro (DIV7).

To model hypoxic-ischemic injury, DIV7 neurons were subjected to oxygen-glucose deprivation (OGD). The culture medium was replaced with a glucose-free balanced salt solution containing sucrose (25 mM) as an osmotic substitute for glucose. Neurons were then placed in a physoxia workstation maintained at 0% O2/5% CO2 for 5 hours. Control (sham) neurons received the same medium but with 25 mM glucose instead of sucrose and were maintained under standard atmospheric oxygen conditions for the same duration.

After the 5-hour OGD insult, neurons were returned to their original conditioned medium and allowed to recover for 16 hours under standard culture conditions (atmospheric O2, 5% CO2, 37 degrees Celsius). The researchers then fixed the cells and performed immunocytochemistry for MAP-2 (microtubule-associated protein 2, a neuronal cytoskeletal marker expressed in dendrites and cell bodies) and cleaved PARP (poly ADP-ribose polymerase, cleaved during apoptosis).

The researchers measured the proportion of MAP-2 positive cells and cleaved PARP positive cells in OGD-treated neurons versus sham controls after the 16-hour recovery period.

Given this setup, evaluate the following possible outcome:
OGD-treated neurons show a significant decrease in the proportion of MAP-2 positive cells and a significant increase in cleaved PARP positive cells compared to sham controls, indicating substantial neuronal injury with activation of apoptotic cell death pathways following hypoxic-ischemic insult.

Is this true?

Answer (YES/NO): NO